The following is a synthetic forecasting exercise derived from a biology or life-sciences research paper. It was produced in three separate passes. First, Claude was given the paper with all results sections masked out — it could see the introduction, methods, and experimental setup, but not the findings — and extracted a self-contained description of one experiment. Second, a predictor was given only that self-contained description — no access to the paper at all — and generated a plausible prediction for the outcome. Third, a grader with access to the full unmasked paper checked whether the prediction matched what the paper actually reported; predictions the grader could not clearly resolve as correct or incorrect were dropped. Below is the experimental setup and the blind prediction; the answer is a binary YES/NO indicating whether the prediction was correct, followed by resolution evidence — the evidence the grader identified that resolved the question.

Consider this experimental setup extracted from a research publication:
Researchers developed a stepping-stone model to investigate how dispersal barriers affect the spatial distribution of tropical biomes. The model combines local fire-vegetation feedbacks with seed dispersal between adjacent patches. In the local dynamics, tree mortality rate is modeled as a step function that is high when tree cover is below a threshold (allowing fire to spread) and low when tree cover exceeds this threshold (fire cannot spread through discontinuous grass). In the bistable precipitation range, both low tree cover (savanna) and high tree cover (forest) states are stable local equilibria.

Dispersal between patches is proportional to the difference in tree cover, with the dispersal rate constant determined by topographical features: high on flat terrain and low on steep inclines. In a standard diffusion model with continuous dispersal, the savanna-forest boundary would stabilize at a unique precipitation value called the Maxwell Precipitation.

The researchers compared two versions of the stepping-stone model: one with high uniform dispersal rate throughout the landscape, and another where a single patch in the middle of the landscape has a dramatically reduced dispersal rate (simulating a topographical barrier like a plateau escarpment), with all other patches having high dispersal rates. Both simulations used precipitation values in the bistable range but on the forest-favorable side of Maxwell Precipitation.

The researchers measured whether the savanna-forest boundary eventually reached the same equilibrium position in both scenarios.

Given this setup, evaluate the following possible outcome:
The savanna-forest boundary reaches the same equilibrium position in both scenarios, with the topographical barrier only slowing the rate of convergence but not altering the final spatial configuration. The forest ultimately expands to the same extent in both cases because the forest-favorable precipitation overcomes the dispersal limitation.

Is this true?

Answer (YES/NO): NO